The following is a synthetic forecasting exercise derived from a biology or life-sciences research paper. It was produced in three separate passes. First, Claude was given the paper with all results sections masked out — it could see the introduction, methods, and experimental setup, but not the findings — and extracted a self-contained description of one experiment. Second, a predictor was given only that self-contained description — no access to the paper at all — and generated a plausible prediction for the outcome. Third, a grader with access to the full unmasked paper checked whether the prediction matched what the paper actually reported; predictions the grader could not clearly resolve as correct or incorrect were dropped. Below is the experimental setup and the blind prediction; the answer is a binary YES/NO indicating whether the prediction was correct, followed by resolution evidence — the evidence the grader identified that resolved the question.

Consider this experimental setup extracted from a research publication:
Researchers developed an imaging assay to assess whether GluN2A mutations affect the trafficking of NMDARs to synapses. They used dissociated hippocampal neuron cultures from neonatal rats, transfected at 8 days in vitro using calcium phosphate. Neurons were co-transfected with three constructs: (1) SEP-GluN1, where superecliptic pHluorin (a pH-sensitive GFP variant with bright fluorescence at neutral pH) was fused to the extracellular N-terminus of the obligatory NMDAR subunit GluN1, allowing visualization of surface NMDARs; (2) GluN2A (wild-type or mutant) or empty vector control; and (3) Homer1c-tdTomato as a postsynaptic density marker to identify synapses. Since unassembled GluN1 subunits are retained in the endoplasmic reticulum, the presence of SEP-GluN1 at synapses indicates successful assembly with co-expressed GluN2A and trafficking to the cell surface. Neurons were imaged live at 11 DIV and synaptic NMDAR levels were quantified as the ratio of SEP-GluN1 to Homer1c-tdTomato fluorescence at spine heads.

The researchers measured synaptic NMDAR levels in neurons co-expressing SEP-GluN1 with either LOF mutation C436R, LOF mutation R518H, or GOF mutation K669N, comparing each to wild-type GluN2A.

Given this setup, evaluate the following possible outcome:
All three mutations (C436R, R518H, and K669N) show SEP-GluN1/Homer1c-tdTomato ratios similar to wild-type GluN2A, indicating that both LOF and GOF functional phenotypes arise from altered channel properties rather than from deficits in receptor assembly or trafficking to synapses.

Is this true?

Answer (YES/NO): NO